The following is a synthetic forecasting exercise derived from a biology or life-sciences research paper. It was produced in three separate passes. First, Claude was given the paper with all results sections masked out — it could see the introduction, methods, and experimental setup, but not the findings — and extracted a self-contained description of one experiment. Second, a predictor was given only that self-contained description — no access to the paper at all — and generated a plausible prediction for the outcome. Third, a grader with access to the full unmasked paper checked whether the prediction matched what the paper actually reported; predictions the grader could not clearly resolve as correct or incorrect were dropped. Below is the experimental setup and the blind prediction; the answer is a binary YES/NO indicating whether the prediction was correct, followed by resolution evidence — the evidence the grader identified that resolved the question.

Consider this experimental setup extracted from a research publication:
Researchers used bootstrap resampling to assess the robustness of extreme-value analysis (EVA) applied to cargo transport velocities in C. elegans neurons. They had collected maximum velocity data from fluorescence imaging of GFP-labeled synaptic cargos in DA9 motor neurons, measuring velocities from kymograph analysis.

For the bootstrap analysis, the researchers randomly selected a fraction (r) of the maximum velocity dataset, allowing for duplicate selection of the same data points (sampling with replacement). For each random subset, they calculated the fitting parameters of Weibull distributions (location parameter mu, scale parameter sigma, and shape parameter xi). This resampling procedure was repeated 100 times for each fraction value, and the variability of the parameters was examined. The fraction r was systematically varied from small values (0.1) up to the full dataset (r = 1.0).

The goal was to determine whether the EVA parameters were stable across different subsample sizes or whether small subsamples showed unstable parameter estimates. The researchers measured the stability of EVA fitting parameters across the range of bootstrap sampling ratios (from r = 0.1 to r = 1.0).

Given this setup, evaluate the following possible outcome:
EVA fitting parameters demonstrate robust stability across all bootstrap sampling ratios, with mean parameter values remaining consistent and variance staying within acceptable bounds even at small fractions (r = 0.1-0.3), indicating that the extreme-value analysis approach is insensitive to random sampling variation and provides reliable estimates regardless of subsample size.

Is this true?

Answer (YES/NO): NO